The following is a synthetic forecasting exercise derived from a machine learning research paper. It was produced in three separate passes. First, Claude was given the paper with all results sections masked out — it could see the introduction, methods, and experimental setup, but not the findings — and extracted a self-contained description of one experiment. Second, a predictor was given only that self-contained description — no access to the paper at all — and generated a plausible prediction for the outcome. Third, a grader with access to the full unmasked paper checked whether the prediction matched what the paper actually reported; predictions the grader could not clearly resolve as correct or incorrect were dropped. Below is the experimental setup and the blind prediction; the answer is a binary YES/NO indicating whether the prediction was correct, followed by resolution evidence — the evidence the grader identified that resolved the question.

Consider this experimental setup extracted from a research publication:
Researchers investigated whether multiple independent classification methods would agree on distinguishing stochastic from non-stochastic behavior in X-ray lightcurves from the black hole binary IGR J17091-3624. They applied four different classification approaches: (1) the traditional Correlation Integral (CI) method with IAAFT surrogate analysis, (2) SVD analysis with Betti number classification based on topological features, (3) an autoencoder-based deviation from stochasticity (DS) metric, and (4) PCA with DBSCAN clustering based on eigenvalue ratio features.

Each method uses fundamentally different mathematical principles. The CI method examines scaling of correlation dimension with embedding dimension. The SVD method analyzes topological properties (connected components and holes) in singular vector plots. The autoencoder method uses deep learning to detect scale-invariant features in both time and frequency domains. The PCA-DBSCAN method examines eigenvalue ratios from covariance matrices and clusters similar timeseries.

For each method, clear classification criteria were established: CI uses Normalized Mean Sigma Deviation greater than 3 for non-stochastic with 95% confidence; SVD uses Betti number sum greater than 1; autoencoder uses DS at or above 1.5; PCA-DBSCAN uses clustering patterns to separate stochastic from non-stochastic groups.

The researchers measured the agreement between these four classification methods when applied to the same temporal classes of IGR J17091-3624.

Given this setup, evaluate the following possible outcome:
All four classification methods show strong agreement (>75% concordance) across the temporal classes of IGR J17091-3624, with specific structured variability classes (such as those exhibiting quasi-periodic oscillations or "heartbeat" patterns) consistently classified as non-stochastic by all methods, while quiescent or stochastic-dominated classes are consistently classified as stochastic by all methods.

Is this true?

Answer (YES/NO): NO